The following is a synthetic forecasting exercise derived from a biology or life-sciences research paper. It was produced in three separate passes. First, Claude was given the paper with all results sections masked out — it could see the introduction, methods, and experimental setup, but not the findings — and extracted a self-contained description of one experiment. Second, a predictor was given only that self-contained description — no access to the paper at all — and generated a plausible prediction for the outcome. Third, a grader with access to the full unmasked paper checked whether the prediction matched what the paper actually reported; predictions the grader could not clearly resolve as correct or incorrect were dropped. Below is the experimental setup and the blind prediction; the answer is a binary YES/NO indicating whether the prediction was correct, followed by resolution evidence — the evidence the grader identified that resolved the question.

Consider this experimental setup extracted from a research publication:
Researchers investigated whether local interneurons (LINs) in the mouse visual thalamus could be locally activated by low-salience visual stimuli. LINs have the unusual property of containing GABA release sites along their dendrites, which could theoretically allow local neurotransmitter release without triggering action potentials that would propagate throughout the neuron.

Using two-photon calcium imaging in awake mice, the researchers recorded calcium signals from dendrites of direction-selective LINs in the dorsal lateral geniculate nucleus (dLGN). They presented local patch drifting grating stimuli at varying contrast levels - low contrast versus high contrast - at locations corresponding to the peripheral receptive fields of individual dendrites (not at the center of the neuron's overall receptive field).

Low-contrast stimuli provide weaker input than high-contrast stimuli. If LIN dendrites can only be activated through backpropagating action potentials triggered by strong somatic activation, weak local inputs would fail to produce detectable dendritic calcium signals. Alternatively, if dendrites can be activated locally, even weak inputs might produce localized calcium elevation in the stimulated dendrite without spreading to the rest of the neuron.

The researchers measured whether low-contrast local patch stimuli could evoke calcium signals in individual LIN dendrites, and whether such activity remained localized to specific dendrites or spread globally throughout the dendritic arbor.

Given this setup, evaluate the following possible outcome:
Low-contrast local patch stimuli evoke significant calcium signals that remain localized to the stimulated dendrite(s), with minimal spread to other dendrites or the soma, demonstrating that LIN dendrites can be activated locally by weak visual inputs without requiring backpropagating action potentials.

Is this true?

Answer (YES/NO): YES